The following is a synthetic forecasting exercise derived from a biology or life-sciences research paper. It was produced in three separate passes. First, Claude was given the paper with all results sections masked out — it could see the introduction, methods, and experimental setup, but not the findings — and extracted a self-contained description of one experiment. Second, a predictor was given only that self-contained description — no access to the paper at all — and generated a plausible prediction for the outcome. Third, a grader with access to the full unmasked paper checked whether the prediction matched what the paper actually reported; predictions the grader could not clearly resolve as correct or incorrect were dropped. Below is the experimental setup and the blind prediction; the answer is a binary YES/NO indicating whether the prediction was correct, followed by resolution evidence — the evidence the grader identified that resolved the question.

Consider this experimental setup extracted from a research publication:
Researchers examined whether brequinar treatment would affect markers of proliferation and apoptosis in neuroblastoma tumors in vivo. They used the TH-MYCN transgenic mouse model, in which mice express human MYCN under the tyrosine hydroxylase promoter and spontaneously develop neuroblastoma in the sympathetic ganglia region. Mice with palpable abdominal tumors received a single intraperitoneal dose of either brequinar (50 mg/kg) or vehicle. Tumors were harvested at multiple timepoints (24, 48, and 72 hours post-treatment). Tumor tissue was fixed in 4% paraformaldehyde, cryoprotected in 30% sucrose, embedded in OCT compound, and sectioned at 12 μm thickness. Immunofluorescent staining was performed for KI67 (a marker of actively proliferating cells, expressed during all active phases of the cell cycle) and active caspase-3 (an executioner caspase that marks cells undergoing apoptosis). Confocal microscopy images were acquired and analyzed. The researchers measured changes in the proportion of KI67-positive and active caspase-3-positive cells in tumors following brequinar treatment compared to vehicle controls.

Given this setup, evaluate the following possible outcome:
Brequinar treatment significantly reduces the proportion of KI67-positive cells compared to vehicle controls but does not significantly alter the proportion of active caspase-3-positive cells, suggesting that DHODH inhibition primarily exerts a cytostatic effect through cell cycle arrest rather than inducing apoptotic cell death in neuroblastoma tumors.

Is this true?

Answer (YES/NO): NO